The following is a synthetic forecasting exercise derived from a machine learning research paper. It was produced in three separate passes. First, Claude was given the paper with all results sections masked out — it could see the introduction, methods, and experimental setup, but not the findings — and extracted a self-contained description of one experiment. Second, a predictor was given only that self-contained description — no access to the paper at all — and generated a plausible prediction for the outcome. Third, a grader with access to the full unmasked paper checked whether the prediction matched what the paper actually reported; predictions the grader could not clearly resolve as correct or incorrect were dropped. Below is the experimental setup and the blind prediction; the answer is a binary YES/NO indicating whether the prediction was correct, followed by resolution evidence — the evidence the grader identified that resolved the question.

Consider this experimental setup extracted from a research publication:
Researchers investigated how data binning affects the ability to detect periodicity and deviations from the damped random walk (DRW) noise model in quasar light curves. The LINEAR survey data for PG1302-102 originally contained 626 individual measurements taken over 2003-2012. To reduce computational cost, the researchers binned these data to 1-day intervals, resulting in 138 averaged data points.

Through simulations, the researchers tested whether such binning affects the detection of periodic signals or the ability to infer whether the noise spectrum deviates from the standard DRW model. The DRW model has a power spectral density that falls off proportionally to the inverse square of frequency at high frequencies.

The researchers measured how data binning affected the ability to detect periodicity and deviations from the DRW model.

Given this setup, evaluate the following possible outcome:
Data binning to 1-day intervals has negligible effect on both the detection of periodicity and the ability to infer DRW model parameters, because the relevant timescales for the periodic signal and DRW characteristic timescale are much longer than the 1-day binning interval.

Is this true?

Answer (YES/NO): NO